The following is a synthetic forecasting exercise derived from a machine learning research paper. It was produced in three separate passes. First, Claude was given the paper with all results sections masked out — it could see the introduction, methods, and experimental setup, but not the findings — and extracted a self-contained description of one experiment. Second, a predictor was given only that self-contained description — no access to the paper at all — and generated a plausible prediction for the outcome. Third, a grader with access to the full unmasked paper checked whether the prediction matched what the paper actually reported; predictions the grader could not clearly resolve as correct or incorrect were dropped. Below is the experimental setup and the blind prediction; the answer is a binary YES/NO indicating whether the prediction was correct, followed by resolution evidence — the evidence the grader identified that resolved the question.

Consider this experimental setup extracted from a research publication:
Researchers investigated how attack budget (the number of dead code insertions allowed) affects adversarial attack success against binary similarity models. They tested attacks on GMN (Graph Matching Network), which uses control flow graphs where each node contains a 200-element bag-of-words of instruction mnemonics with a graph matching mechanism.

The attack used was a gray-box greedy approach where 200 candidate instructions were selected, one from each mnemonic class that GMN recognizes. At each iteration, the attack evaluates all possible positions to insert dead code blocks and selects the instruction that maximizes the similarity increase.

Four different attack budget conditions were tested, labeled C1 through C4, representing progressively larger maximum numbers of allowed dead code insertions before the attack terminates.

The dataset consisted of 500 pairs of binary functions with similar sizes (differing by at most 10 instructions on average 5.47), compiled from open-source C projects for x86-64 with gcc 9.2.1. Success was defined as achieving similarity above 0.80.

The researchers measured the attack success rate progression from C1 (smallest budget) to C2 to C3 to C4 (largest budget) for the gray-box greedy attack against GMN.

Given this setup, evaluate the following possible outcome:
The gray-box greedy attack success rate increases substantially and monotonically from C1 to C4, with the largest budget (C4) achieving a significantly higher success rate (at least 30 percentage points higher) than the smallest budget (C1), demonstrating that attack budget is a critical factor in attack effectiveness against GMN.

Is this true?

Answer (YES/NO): NO